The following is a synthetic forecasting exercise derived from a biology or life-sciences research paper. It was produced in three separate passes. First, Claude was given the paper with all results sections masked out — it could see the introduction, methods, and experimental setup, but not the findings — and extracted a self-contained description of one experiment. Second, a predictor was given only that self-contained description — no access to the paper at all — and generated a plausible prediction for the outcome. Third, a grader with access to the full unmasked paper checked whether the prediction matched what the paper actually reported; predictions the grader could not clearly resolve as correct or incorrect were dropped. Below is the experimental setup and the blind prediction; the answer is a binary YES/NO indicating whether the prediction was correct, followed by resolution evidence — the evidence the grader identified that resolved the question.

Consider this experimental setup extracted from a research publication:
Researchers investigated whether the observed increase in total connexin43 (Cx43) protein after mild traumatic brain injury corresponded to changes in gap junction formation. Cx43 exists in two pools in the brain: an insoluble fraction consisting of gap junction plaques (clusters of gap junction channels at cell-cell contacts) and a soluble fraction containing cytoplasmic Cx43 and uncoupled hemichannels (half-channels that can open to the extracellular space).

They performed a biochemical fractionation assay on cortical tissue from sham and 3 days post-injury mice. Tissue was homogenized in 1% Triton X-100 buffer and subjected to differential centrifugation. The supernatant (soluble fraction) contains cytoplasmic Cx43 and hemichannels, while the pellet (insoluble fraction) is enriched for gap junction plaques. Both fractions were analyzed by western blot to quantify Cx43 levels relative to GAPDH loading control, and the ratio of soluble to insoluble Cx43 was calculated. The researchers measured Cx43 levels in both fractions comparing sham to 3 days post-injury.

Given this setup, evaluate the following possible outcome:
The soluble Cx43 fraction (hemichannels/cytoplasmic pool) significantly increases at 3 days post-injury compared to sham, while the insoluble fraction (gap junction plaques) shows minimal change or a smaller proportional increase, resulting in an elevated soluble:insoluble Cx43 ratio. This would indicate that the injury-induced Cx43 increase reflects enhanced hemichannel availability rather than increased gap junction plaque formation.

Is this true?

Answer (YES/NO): YES